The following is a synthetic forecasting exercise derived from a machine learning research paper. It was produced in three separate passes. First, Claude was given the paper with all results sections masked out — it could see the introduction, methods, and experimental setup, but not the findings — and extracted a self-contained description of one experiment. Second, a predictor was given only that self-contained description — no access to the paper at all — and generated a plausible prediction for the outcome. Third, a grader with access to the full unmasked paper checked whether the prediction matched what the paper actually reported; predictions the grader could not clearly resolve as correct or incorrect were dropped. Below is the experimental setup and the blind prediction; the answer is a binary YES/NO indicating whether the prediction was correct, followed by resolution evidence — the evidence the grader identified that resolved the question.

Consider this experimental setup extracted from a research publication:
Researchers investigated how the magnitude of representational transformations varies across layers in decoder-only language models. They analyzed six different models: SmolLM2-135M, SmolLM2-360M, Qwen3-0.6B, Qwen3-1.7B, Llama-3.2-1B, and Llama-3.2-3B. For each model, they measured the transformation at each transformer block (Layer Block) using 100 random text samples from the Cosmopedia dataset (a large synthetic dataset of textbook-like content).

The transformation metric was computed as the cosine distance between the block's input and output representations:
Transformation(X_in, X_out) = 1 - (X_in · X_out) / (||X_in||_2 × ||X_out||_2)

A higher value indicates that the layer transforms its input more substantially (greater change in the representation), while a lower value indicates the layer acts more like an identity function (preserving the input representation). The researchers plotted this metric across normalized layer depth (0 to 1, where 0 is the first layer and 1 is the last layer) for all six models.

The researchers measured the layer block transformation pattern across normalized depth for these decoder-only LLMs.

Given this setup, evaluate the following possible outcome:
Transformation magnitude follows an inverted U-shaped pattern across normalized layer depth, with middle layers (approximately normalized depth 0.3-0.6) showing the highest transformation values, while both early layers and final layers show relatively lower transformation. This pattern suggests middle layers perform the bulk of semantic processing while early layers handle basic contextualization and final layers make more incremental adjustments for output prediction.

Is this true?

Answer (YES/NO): NO